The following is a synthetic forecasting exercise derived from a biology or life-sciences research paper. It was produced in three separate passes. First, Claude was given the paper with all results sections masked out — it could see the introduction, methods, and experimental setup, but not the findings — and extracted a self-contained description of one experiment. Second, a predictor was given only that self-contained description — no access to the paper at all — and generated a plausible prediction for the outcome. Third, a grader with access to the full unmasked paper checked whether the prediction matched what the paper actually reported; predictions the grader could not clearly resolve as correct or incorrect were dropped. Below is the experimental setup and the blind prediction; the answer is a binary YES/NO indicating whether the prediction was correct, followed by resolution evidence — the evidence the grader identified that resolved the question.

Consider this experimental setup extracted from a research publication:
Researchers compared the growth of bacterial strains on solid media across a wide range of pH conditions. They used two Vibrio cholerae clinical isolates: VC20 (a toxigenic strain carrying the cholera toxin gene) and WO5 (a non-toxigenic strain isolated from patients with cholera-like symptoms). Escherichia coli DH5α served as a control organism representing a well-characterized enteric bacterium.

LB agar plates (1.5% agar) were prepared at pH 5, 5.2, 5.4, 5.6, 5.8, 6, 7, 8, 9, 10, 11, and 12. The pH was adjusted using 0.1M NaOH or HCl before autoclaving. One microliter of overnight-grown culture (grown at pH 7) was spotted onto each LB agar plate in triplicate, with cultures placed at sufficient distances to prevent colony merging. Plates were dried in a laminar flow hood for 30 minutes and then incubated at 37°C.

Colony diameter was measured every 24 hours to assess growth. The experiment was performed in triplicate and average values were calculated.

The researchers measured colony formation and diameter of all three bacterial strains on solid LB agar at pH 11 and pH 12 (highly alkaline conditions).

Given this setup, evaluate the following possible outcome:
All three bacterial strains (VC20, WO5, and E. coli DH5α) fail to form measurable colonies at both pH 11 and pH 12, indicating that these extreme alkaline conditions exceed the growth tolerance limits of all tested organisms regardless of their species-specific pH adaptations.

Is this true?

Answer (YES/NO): NO